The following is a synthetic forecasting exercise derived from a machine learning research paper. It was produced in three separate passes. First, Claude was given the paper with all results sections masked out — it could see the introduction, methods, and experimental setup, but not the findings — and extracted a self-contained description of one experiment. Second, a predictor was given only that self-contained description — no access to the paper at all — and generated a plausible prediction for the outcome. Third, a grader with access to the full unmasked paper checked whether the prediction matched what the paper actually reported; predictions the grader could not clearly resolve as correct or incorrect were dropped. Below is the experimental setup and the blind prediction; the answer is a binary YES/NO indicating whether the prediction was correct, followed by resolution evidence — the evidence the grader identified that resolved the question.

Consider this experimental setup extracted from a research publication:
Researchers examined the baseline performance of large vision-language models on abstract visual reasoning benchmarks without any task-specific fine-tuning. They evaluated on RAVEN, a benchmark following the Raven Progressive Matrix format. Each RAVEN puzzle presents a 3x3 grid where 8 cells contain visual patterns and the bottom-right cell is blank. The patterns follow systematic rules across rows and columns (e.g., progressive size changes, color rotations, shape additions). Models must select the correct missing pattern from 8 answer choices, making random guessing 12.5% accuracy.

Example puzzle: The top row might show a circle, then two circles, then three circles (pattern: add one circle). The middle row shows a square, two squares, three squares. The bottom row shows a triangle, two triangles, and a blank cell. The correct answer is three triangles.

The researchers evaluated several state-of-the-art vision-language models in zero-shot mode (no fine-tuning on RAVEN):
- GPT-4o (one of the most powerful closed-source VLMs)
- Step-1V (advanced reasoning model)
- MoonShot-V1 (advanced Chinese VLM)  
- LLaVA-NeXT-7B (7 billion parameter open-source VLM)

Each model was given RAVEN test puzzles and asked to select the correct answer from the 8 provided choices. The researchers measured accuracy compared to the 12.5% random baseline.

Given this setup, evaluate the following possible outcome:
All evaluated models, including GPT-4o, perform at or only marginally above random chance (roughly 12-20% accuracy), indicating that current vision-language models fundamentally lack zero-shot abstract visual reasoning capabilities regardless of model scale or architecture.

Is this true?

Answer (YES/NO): NO